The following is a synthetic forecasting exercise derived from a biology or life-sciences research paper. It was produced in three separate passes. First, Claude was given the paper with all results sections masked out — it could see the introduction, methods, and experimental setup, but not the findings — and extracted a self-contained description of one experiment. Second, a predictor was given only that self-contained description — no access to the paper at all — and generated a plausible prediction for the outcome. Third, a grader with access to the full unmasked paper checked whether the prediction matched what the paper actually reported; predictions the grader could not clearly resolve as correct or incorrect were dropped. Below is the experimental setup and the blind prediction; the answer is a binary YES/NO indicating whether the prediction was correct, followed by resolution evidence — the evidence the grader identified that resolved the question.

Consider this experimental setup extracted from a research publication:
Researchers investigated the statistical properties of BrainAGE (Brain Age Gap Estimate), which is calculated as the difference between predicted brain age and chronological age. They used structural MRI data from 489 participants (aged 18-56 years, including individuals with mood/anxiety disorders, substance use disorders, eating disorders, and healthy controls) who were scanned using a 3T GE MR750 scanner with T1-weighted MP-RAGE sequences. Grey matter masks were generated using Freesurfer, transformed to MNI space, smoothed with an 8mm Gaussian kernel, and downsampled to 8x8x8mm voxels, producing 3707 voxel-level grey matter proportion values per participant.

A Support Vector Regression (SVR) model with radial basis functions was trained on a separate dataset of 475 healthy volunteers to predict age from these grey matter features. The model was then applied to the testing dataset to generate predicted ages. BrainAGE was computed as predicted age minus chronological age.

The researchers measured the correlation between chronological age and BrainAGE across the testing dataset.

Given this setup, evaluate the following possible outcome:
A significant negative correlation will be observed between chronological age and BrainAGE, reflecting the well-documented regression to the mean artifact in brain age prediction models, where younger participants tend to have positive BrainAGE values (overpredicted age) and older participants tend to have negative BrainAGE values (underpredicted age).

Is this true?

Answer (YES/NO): YES